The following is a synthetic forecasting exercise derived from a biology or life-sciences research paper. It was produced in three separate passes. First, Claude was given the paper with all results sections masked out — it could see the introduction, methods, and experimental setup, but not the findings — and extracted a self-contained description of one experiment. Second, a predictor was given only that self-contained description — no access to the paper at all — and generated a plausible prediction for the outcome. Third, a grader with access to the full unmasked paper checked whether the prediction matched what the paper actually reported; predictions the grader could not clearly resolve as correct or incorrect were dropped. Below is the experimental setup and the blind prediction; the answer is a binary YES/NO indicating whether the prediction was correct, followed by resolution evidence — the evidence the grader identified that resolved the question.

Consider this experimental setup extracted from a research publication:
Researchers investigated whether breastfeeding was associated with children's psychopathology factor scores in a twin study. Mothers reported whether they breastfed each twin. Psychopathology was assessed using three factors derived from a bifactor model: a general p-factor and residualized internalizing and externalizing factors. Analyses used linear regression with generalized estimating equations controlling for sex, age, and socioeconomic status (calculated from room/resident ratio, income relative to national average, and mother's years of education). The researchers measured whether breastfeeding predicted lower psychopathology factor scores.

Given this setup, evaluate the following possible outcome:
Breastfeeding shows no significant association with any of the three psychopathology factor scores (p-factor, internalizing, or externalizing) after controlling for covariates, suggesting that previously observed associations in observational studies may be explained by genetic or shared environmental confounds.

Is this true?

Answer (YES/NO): NO